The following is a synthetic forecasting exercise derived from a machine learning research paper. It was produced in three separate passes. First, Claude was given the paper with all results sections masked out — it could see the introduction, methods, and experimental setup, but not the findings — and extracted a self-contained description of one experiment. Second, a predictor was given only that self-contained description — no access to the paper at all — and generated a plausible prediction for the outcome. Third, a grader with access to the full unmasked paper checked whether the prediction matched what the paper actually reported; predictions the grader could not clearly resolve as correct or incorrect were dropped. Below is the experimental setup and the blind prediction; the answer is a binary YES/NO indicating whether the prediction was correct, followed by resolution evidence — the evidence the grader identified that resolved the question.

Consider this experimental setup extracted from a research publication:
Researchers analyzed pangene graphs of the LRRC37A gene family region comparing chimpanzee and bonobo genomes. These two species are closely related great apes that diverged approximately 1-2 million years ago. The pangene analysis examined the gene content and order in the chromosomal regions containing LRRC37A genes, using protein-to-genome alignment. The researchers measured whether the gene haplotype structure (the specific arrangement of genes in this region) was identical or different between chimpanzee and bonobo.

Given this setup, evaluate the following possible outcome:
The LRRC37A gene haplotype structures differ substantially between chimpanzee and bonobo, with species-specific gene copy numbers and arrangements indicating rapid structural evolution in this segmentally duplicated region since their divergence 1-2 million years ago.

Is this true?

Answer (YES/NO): NO